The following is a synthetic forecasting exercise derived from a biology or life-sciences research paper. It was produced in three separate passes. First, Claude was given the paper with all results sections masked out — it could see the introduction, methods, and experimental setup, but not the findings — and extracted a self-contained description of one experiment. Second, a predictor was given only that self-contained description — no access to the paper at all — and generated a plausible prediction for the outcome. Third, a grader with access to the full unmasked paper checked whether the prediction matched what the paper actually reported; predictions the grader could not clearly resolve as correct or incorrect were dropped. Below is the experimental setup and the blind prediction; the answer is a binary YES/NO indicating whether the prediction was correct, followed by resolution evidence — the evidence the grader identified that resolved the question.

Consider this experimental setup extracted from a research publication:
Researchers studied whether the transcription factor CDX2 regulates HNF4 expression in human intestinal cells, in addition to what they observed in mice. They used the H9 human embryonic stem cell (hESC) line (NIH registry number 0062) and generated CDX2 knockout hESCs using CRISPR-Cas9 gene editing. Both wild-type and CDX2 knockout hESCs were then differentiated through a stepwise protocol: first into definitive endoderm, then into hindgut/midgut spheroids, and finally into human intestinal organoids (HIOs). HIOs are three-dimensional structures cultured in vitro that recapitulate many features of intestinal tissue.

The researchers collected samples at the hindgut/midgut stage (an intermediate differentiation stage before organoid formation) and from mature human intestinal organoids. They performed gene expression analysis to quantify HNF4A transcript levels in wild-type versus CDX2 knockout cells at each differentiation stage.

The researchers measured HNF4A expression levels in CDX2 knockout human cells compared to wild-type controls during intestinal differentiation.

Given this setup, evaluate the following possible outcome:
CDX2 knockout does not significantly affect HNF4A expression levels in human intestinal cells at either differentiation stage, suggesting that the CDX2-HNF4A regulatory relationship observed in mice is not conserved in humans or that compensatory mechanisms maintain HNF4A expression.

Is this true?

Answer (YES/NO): NO